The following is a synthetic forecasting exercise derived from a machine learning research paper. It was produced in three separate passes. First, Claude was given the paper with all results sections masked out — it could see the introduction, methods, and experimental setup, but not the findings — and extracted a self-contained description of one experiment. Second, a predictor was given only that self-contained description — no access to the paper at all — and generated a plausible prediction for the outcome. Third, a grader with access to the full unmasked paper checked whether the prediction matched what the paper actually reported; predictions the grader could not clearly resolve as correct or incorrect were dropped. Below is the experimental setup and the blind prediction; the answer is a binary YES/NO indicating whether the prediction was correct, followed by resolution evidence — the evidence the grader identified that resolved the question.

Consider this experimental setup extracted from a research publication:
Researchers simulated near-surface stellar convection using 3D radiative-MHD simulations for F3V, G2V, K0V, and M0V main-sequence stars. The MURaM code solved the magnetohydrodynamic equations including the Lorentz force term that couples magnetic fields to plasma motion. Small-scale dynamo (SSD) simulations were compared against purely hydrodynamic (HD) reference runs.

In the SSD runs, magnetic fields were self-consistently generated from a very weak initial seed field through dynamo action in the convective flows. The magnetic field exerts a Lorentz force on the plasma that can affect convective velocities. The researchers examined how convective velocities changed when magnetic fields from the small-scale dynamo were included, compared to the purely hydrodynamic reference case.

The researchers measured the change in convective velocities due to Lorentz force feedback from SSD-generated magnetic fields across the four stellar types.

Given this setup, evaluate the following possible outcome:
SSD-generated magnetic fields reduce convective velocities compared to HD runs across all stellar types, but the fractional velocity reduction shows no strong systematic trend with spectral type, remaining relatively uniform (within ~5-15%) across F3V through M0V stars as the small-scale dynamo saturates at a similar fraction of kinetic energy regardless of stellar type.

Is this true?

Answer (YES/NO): NO